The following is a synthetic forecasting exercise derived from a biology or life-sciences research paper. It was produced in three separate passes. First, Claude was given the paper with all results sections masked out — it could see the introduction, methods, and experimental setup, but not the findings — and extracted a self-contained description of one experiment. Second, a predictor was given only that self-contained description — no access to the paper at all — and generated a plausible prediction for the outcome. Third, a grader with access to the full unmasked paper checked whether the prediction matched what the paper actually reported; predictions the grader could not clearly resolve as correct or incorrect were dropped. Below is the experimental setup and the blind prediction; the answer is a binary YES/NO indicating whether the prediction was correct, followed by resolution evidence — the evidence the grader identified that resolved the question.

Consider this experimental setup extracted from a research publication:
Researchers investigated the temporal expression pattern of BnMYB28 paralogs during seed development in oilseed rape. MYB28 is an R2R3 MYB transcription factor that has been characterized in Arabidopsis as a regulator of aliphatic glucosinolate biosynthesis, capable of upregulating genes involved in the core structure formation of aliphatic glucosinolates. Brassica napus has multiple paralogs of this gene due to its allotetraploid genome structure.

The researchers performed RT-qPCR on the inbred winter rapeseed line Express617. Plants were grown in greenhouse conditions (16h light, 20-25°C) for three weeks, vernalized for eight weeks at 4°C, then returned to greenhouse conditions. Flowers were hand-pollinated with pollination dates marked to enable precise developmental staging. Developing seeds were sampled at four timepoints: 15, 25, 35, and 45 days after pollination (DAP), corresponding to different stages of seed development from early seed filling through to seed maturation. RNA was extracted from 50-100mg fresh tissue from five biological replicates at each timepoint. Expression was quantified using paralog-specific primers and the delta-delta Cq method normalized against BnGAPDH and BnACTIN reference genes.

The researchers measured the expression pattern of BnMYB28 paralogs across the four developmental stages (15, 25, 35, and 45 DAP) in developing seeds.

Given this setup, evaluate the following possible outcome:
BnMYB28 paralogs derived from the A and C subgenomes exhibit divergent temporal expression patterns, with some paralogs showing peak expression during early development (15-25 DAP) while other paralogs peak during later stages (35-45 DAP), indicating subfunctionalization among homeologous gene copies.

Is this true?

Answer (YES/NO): NO